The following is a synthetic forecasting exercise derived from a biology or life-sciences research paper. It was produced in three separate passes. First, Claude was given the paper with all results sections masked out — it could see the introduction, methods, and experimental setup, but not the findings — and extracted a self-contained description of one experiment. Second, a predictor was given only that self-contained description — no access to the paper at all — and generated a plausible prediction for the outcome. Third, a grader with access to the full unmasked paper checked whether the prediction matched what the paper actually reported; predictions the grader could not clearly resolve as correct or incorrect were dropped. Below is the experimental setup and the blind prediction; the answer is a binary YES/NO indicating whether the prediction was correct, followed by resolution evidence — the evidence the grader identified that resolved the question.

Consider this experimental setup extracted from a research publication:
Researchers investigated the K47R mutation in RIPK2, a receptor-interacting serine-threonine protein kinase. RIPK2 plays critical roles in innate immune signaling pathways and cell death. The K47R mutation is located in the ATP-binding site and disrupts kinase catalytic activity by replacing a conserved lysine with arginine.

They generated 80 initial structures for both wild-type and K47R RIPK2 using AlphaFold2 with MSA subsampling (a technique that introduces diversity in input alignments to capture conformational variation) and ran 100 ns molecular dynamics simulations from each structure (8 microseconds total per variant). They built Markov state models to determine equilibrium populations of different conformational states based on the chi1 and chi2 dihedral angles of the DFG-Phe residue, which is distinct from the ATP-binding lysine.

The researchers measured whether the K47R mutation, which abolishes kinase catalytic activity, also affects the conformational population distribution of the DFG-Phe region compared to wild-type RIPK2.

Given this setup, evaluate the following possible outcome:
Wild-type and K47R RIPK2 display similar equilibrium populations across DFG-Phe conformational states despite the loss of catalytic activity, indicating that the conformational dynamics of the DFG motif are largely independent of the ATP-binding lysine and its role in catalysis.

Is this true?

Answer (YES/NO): NO